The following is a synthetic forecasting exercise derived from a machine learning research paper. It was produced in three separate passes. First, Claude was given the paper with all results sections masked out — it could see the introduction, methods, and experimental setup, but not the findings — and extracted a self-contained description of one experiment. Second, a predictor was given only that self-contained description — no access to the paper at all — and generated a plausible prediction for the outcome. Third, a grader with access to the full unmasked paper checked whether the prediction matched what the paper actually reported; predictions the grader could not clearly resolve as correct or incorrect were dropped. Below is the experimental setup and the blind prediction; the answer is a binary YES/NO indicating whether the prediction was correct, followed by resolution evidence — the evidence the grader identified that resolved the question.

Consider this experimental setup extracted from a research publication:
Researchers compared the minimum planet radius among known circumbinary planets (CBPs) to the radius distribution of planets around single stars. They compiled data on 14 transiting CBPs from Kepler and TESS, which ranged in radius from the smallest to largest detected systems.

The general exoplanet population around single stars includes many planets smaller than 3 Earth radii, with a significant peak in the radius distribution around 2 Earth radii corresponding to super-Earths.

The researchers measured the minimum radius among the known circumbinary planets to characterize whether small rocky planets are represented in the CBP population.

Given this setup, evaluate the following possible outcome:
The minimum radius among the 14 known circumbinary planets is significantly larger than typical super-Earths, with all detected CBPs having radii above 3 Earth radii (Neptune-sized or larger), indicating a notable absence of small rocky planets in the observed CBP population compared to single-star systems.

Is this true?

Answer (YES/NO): YES